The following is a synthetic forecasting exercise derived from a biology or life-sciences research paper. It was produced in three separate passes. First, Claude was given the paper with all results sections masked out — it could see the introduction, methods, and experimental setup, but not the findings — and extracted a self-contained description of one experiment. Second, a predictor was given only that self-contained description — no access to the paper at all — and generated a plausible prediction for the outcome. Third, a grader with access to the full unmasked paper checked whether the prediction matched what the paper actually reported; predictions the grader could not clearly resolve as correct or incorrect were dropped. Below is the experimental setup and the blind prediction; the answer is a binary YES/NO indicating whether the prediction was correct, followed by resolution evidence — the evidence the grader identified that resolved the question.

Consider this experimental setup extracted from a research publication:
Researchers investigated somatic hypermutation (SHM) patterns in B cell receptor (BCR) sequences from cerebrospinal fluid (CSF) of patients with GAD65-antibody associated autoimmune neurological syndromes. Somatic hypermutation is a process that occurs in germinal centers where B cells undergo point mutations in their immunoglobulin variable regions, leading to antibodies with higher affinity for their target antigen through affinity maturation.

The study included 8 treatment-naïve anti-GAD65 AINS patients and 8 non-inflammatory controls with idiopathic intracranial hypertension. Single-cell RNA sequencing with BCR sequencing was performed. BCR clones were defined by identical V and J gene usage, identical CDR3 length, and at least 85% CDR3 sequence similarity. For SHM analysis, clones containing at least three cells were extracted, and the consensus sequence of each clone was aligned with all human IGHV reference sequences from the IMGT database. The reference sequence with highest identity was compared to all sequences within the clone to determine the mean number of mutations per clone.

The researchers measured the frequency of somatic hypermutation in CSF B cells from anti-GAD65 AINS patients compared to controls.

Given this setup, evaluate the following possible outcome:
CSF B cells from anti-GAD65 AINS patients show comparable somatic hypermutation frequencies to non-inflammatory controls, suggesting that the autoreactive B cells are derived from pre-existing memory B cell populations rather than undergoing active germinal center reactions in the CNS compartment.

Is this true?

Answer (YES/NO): NO